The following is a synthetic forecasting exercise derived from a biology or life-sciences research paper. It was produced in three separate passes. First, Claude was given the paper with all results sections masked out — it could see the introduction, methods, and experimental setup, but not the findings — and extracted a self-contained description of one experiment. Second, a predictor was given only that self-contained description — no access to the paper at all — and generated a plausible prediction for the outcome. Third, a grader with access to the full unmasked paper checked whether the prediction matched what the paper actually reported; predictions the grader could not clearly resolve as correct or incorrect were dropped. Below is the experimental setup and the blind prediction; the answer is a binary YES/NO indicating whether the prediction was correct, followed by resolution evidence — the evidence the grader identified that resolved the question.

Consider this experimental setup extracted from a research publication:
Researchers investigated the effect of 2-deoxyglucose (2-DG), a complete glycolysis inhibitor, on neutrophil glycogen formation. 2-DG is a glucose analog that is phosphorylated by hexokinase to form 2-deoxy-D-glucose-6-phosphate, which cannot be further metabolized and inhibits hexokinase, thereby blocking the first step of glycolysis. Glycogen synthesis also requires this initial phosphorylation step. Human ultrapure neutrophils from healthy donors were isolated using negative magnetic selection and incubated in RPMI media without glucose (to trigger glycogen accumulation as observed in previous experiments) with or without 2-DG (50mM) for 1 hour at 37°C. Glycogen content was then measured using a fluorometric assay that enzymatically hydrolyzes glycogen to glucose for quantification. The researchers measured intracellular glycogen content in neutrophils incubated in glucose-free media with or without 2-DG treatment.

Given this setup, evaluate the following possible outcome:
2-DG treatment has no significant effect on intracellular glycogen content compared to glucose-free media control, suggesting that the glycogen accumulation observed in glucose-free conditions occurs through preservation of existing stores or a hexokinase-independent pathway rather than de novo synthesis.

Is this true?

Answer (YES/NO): NO